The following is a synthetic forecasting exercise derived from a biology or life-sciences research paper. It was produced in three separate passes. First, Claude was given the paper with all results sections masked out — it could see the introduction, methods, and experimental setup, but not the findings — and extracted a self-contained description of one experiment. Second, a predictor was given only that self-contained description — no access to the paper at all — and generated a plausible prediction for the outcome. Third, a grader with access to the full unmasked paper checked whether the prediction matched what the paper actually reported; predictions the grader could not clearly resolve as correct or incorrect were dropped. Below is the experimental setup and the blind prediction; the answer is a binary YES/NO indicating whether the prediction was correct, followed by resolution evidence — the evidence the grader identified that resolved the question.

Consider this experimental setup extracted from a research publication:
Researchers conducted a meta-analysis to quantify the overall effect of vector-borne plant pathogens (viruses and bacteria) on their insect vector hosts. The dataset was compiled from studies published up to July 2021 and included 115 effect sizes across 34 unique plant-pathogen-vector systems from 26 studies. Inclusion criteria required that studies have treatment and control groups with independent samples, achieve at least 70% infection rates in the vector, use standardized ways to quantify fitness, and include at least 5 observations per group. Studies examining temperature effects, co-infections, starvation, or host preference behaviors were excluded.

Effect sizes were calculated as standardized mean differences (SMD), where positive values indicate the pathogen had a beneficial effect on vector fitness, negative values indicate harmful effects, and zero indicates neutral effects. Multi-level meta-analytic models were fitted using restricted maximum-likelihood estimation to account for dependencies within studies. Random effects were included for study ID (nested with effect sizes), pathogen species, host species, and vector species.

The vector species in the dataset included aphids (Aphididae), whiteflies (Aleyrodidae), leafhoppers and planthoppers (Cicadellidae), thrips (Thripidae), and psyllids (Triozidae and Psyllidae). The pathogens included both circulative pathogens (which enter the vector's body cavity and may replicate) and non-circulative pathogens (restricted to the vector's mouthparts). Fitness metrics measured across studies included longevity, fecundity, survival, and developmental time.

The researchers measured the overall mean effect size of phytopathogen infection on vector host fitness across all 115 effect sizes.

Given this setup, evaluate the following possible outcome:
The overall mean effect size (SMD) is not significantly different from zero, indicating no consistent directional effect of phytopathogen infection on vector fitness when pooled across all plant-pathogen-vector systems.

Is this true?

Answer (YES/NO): YES